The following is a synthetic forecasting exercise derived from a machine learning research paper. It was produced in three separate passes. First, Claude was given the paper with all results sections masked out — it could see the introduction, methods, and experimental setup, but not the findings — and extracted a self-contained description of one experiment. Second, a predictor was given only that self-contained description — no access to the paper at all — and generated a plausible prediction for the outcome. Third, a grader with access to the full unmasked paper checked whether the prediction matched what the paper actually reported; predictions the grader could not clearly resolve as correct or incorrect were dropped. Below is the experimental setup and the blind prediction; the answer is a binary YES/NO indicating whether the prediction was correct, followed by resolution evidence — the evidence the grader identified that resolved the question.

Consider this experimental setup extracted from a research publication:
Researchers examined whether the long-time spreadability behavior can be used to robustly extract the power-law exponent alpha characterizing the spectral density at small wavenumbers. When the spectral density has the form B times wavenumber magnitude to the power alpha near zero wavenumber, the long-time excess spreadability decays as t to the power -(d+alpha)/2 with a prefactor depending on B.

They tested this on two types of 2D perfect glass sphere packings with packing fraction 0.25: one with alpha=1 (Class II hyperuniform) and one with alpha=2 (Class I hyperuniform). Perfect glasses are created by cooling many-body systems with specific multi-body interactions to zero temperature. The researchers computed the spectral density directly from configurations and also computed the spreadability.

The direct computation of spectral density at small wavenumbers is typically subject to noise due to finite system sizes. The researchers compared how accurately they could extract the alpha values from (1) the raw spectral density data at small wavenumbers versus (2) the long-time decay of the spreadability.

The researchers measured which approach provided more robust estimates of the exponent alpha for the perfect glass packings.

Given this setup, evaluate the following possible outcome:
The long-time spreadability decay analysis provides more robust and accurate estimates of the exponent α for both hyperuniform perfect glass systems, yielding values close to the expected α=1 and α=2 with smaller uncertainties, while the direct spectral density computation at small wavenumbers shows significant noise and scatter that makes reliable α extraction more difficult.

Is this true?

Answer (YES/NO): YES